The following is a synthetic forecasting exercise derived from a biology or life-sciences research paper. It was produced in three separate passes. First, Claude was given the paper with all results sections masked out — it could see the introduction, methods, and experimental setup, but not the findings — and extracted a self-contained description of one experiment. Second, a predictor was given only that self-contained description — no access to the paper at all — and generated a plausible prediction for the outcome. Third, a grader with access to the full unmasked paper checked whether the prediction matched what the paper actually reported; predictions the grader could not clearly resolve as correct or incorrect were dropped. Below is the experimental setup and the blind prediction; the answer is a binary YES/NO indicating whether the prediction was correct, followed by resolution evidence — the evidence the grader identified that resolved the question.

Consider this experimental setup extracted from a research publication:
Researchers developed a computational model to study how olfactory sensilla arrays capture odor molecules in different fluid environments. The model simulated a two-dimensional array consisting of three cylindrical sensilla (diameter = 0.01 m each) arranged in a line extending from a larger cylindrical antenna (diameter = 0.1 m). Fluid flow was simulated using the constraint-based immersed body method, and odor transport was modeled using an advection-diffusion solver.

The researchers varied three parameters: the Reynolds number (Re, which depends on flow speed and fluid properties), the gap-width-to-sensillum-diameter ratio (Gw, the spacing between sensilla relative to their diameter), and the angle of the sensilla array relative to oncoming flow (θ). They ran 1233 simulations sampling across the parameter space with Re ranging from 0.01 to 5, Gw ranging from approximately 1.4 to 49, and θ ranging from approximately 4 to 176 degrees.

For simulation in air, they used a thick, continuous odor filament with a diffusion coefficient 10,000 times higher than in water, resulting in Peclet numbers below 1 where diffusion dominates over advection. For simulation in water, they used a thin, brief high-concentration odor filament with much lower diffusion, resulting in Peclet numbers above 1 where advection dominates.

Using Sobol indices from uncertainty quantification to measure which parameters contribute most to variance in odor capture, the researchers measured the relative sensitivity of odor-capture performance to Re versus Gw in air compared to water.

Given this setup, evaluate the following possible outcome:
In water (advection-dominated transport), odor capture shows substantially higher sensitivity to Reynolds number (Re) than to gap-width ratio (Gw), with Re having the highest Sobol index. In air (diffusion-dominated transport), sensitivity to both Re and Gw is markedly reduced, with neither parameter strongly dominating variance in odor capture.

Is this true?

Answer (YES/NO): NO